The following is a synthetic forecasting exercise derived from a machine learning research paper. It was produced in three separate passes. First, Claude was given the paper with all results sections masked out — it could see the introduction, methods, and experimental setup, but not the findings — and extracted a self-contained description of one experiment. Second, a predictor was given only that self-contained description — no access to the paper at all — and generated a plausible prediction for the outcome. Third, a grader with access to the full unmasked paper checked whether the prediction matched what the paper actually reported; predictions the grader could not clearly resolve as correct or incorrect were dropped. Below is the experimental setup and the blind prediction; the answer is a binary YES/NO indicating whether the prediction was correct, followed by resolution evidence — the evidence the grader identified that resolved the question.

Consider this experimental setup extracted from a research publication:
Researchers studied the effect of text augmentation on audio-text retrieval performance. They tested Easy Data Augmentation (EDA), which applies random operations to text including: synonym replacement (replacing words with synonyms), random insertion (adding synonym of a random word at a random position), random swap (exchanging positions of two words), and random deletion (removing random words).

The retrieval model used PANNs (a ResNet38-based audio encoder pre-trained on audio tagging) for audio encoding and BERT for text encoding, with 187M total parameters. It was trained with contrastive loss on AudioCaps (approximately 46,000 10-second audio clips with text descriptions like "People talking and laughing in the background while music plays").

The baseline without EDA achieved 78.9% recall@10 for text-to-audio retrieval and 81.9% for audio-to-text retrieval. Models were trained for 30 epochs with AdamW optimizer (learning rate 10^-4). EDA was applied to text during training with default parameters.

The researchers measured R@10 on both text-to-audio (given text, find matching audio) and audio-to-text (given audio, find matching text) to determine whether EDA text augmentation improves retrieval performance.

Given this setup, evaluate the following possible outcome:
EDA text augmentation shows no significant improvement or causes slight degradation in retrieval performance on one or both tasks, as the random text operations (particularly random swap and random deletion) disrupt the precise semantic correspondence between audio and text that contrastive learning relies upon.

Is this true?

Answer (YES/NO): YES